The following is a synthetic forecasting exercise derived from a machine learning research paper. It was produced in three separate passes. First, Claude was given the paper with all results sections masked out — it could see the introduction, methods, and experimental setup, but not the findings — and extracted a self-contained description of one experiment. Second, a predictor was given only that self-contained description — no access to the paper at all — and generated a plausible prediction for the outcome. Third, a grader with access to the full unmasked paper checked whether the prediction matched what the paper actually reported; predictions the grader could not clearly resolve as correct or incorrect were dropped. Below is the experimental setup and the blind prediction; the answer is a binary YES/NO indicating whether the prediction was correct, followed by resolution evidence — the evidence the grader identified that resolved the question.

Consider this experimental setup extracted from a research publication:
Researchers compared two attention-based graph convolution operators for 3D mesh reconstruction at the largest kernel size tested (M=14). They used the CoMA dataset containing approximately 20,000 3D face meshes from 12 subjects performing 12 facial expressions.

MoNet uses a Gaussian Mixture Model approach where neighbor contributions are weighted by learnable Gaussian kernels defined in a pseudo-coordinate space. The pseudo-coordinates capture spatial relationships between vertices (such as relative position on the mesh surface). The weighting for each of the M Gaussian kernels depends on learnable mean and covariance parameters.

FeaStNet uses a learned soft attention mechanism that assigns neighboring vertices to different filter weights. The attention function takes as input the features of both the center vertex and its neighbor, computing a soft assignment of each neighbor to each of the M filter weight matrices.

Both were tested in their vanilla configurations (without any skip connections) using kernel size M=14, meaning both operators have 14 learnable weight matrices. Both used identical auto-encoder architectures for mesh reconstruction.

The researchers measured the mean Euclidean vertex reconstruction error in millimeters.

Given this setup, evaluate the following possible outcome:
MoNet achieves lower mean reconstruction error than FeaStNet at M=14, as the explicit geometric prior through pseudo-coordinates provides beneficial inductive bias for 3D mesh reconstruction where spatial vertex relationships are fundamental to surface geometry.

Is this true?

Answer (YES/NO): YES